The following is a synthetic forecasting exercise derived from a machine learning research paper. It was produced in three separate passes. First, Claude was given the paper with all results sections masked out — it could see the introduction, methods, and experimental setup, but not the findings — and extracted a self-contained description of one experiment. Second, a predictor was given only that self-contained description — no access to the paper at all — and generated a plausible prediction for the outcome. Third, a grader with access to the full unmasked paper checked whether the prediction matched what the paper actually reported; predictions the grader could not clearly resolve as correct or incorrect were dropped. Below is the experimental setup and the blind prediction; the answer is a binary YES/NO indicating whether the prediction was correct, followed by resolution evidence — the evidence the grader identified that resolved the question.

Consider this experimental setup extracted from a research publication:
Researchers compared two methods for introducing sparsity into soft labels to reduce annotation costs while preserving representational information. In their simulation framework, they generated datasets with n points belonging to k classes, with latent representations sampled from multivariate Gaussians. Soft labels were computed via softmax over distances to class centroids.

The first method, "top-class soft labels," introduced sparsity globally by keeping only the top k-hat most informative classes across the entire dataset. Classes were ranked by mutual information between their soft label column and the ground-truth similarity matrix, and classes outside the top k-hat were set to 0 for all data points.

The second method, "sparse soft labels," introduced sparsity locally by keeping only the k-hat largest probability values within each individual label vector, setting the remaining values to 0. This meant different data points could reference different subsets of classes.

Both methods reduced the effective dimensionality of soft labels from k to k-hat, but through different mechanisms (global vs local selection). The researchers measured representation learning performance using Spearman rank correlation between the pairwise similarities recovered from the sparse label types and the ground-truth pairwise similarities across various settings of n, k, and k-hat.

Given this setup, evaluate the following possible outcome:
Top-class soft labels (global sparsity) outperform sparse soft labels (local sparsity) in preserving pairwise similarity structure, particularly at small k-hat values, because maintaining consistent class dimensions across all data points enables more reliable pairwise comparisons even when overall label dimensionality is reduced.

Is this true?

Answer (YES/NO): NO